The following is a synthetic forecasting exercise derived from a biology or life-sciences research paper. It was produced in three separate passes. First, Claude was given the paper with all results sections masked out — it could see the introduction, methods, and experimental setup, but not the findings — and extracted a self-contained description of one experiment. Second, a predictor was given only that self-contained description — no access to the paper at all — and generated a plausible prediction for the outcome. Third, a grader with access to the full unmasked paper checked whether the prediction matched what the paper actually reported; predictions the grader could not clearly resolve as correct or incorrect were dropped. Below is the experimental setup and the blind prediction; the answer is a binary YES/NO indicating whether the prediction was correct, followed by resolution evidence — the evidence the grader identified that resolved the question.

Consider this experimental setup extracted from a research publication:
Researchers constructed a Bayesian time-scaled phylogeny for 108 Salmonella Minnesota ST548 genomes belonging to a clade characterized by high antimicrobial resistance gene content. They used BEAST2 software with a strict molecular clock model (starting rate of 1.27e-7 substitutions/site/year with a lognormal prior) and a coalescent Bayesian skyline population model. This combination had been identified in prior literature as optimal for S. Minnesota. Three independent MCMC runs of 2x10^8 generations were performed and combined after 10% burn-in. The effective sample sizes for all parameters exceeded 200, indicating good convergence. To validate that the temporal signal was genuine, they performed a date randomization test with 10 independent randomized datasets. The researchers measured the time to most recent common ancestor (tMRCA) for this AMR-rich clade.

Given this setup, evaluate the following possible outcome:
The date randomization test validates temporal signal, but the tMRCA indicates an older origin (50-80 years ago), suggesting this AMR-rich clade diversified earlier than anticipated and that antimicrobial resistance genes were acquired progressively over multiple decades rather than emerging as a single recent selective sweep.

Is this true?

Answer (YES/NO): NO